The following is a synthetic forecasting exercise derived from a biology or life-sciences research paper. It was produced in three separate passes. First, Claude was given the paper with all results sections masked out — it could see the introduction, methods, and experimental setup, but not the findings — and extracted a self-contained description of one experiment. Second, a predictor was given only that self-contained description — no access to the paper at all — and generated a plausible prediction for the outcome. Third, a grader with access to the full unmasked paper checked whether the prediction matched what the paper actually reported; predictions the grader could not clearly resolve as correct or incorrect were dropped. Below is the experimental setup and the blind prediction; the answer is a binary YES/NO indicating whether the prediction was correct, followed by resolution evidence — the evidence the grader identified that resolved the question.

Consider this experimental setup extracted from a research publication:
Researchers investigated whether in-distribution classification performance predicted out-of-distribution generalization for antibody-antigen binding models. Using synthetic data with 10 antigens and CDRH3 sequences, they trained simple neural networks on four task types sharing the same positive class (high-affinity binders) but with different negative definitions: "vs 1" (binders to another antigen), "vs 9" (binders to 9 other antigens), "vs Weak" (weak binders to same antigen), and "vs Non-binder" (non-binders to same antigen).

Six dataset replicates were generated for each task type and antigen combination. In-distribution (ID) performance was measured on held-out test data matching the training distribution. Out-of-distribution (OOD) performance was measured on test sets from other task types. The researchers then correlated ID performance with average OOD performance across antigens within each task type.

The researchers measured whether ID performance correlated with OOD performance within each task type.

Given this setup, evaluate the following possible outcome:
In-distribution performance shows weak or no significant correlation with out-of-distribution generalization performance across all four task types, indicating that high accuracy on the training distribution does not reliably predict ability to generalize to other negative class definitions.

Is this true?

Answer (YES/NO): NO